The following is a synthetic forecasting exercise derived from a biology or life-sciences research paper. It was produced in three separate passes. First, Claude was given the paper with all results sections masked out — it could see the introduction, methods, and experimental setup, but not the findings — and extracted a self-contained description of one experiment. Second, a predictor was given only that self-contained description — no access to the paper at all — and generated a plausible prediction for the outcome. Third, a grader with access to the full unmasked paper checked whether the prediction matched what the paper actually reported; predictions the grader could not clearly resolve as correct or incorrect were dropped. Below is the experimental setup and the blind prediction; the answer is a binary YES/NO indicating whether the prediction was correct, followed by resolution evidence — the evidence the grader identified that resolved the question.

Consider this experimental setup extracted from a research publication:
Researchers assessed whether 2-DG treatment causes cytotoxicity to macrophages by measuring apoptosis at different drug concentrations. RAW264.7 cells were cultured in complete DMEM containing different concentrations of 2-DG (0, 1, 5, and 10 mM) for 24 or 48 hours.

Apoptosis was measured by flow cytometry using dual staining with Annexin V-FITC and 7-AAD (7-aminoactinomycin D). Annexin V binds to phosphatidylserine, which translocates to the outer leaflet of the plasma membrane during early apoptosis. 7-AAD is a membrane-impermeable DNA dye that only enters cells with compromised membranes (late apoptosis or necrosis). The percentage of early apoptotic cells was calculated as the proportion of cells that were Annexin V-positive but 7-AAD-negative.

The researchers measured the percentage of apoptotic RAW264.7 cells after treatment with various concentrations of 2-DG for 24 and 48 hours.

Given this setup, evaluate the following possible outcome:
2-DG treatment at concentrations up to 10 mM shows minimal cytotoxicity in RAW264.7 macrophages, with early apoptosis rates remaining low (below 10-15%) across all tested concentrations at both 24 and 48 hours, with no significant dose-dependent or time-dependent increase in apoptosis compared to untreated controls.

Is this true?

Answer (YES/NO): NO